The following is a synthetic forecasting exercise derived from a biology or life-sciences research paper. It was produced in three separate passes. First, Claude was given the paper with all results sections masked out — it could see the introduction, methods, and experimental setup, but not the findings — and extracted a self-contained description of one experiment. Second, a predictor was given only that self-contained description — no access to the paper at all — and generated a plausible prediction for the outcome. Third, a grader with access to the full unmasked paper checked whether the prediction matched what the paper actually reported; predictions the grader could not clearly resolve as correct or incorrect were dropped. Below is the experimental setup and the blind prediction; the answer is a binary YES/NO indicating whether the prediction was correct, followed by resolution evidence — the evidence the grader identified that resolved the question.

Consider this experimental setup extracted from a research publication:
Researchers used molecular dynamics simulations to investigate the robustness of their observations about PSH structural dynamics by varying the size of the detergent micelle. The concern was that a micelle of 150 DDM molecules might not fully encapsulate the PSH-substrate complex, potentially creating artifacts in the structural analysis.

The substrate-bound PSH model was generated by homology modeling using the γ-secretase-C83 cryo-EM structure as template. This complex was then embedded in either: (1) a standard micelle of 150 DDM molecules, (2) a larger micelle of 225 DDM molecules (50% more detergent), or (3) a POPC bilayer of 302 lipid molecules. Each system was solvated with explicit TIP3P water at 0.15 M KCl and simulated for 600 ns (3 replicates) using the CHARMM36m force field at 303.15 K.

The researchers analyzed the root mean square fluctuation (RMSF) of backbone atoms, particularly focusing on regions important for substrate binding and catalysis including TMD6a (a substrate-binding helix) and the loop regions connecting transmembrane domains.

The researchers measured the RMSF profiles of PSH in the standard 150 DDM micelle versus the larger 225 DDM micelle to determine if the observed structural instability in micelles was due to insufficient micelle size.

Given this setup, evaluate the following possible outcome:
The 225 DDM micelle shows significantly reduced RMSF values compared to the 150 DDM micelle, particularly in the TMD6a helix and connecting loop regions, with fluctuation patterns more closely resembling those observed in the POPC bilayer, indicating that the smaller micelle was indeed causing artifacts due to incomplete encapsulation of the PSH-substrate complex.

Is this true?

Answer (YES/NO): NO